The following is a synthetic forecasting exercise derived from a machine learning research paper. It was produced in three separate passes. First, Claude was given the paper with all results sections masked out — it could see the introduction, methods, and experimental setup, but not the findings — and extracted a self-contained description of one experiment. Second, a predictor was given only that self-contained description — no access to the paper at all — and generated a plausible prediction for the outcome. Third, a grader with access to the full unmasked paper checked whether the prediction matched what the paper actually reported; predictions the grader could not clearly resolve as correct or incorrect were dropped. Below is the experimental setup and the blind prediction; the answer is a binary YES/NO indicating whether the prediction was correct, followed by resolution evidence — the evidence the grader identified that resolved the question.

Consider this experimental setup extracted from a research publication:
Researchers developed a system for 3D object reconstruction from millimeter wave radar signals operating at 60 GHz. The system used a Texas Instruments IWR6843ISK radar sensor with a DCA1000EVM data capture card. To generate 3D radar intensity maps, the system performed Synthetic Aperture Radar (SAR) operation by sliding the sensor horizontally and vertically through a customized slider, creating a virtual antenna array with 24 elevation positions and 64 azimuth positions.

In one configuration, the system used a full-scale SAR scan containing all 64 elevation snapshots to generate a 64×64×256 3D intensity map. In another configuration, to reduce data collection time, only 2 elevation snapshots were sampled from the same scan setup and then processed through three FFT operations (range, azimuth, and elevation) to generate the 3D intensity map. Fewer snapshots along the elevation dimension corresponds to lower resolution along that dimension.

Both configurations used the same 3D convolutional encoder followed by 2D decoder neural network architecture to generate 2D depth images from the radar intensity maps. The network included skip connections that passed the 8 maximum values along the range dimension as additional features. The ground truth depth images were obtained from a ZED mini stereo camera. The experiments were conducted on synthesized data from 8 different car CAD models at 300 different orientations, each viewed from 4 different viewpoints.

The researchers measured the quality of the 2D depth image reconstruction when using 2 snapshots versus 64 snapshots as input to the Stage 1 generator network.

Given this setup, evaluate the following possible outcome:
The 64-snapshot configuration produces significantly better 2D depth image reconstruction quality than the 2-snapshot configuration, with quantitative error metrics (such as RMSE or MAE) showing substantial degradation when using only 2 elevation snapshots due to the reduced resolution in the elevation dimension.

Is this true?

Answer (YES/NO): NO